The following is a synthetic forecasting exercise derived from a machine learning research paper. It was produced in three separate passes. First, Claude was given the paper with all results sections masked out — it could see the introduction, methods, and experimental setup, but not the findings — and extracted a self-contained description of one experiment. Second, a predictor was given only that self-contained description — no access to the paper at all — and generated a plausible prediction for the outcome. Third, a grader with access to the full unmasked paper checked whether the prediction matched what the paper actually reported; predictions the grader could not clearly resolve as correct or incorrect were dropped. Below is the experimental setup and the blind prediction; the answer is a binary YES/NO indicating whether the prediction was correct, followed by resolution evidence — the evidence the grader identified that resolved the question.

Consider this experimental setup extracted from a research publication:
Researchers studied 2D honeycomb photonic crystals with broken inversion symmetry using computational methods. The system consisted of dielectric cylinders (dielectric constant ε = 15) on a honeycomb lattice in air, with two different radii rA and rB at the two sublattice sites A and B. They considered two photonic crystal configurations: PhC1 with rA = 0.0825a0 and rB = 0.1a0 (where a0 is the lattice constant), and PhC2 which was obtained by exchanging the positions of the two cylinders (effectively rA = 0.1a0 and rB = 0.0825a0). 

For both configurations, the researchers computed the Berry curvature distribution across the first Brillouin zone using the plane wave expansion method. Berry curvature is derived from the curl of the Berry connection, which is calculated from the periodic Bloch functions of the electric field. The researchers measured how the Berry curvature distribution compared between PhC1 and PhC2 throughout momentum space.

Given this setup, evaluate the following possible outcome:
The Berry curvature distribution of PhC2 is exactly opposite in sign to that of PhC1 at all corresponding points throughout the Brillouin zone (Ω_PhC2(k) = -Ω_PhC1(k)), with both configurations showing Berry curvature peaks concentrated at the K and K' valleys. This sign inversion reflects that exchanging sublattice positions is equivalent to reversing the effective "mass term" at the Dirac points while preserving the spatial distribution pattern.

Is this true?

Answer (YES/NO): YES